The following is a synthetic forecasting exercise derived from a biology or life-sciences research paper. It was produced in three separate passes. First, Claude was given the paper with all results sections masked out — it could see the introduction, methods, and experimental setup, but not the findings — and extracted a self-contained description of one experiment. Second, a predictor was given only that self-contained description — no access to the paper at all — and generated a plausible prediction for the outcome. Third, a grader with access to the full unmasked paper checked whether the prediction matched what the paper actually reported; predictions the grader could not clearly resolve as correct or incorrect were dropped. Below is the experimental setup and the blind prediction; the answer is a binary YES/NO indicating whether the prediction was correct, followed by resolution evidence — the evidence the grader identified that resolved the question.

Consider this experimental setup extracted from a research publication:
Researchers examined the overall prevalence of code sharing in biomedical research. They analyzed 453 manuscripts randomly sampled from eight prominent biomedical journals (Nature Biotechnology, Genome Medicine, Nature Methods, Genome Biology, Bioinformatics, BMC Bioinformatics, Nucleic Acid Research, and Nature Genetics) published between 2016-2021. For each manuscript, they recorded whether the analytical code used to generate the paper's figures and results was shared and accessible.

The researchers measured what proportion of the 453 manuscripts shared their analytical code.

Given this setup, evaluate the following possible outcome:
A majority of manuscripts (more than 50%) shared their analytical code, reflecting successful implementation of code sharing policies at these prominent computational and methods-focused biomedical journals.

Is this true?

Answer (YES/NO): NO